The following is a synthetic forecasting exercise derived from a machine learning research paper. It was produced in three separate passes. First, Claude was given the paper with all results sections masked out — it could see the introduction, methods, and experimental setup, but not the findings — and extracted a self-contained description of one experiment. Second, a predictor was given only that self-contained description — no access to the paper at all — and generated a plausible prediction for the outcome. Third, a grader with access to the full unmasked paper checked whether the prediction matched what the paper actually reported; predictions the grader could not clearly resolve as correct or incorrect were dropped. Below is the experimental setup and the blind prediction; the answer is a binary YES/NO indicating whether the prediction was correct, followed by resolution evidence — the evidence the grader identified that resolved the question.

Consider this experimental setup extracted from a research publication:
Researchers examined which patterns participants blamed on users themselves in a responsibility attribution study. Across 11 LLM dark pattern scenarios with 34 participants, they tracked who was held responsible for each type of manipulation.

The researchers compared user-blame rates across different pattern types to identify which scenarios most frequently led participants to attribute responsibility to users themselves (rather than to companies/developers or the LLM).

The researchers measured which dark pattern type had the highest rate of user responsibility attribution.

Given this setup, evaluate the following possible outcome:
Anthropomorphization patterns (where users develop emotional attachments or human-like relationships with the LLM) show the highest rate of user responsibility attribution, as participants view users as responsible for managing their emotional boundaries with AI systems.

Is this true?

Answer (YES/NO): NO